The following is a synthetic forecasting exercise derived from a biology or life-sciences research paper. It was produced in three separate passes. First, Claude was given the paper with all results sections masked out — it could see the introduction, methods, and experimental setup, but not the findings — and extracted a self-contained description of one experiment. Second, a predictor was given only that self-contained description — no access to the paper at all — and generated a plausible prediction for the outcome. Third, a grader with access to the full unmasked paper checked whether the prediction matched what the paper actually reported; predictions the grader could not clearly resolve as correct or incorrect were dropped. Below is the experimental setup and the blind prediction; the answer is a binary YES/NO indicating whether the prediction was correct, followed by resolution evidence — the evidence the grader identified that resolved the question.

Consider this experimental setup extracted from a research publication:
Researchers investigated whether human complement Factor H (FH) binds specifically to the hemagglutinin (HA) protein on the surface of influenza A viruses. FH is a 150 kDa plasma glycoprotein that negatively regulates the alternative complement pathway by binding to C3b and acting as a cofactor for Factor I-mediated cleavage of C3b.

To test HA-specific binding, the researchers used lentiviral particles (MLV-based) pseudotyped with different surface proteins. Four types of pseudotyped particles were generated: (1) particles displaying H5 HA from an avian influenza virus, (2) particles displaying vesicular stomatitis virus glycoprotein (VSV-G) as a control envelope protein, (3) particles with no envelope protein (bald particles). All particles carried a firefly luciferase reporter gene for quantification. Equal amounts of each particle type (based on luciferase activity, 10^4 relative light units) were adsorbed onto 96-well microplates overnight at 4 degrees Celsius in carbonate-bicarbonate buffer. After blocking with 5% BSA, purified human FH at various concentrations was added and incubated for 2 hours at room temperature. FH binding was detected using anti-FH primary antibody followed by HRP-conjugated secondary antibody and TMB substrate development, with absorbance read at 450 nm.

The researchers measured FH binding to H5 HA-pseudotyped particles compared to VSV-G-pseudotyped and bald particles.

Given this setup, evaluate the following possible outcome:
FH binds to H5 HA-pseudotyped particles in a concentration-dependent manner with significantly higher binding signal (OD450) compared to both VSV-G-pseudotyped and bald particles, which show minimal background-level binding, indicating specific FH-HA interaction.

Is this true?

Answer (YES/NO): NO